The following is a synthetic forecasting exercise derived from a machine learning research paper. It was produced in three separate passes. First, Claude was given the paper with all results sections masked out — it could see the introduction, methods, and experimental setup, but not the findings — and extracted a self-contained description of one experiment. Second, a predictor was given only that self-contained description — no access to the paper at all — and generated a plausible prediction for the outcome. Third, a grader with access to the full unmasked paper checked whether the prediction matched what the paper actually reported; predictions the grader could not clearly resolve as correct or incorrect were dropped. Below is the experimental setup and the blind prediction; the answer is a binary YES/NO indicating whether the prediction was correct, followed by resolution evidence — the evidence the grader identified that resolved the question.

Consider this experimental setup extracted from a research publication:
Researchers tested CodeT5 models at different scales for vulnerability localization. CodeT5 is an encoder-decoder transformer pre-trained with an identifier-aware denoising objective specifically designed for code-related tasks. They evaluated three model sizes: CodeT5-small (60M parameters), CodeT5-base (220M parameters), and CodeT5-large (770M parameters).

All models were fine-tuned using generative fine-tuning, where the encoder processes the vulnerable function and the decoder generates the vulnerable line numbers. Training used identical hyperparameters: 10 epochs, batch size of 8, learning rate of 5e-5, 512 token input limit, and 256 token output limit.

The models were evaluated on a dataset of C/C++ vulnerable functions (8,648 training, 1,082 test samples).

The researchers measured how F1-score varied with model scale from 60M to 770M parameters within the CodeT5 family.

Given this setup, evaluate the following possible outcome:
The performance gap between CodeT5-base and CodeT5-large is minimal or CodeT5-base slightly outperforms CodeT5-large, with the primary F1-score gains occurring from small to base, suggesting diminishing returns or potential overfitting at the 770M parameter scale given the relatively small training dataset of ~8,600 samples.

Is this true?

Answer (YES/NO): NO